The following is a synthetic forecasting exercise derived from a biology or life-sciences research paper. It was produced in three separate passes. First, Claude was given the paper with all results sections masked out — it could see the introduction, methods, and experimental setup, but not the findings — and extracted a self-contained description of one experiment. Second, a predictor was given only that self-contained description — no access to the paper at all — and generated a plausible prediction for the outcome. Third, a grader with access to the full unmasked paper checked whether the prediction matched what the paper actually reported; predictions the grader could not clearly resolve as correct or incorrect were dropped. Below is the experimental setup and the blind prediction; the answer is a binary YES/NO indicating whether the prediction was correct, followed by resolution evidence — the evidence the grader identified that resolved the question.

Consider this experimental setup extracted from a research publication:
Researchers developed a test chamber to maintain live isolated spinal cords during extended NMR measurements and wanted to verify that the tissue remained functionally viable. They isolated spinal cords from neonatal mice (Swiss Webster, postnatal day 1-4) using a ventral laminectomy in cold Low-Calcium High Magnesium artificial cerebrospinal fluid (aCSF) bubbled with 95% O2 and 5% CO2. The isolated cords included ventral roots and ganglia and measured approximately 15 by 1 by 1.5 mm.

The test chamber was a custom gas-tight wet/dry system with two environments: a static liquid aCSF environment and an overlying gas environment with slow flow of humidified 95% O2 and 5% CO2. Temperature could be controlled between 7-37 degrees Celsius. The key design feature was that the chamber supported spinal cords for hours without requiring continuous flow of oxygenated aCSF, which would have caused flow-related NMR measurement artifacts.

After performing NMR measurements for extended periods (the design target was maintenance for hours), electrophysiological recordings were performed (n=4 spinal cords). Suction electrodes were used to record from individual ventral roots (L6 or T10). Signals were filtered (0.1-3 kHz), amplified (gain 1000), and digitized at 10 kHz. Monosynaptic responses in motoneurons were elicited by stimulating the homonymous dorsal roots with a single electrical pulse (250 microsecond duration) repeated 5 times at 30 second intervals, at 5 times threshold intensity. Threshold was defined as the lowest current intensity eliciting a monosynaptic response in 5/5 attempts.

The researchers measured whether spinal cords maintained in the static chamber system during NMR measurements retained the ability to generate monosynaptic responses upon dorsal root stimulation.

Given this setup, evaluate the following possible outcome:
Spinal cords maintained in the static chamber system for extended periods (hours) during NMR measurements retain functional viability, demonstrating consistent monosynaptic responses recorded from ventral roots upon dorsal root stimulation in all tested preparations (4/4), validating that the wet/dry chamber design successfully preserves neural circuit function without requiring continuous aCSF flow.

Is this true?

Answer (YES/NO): YES